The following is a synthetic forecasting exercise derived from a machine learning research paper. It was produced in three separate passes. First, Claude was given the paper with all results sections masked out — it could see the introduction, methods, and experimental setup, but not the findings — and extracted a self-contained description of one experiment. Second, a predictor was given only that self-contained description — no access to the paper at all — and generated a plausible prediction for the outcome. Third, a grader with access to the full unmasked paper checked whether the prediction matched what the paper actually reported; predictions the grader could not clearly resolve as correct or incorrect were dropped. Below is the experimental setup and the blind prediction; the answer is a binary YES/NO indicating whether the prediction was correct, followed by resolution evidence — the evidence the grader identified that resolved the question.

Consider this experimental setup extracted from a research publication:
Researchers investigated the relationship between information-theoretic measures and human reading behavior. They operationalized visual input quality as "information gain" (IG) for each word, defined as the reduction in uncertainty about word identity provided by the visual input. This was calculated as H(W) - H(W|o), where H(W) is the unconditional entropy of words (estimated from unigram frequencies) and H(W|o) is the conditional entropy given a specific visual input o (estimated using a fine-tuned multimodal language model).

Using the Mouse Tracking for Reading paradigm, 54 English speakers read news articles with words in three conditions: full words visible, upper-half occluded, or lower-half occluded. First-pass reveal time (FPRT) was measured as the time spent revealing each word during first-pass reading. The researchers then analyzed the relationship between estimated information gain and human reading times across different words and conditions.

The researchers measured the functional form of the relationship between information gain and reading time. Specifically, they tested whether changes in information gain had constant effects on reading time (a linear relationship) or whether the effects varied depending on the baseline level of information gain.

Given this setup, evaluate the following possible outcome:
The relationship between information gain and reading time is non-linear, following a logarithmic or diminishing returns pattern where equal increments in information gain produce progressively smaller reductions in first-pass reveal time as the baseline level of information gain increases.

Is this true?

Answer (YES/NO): NO